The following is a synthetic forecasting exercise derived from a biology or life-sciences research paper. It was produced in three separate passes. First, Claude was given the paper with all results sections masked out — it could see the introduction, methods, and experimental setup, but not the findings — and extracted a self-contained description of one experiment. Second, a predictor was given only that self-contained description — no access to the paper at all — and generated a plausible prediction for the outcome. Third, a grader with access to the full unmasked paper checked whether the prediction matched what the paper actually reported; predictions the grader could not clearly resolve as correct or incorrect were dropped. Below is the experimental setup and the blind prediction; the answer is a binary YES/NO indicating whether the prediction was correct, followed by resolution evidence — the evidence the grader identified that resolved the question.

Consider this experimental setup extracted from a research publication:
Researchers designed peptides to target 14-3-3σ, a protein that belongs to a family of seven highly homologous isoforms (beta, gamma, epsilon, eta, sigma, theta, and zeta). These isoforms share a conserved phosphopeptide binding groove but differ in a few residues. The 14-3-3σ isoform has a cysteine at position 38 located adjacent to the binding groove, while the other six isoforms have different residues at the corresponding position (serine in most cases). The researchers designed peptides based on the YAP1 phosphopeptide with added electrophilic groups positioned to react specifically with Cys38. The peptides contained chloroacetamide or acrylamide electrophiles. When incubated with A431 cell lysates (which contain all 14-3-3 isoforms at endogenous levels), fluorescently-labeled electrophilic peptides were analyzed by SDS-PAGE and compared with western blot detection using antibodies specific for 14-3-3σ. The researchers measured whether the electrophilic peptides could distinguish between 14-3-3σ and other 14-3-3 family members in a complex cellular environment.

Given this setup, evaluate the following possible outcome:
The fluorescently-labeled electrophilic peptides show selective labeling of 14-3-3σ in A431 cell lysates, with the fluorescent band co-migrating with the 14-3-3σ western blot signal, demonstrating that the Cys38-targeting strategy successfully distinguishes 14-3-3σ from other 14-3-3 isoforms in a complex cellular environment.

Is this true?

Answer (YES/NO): YES